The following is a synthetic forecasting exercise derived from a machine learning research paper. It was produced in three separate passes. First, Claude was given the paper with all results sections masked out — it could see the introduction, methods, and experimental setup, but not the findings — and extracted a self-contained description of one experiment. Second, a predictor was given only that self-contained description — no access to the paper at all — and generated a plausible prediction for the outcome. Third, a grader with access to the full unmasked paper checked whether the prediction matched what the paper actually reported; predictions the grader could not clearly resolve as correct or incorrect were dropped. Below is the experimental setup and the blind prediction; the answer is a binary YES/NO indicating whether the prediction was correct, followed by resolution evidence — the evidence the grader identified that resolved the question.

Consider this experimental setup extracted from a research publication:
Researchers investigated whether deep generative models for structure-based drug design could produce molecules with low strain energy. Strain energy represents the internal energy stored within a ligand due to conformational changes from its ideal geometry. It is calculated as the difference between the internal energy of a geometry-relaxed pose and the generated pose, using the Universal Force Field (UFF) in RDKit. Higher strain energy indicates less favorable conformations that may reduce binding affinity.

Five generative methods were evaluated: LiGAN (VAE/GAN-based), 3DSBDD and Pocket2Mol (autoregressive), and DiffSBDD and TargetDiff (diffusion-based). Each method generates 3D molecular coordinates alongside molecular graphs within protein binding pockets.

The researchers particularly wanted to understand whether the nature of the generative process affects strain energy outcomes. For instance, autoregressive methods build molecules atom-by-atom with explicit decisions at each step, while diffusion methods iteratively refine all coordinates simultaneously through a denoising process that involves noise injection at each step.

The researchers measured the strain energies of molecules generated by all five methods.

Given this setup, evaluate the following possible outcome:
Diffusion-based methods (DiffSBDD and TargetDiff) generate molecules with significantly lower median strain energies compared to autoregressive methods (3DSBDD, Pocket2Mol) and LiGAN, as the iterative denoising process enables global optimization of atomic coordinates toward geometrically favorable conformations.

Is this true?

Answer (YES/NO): NO